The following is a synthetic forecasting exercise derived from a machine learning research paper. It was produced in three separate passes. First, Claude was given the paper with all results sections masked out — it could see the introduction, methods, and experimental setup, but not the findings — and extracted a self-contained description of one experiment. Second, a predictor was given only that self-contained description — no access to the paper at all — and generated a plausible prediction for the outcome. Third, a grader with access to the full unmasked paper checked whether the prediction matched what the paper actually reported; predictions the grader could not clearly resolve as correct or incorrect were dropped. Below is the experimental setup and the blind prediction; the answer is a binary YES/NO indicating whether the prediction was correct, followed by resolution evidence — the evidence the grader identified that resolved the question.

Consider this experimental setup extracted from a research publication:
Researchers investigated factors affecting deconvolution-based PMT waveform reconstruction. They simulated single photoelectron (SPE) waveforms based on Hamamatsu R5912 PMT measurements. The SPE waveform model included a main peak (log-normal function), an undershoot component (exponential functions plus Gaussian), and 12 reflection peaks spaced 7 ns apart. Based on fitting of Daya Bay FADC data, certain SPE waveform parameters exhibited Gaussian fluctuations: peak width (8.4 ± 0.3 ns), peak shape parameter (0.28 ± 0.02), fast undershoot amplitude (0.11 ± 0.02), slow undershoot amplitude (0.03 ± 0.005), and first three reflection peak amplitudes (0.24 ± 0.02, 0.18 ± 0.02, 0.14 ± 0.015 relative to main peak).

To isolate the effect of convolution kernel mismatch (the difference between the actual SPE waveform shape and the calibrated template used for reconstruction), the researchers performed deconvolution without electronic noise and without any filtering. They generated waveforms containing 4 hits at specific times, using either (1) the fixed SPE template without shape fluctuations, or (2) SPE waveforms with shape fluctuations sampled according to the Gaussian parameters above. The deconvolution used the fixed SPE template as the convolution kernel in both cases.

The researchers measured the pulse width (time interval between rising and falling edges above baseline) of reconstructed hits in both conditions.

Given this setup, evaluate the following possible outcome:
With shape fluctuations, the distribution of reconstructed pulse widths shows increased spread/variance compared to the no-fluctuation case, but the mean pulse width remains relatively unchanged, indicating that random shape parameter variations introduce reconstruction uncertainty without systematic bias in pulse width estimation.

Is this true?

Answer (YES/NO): NO